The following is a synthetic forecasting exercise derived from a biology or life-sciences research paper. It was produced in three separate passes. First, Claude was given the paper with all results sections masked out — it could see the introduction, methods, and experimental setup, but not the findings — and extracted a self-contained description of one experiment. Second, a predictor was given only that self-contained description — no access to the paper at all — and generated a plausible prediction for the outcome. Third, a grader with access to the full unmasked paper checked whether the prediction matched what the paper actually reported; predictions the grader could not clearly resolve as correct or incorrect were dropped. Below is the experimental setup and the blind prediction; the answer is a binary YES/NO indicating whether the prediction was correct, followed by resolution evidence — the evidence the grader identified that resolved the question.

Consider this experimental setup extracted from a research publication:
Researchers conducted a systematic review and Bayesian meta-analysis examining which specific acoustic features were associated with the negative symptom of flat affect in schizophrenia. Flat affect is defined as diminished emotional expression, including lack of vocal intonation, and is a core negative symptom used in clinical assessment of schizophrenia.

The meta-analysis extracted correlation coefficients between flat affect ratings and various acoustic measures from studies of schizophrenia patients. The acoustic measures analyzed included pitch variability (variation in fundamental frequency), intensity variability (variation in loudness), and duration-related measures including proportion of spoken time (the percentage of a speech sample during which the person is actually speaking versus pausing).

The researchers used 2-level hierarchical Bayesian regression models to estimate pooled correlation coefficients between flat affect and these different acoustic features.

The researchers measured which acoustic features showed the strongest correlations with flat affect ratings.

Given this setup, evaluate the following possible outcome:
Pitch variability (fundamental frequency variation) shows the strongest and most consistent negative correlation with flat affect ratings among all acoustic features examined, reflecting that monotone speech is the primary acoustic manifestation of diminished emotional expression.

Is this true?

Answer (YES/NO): NO